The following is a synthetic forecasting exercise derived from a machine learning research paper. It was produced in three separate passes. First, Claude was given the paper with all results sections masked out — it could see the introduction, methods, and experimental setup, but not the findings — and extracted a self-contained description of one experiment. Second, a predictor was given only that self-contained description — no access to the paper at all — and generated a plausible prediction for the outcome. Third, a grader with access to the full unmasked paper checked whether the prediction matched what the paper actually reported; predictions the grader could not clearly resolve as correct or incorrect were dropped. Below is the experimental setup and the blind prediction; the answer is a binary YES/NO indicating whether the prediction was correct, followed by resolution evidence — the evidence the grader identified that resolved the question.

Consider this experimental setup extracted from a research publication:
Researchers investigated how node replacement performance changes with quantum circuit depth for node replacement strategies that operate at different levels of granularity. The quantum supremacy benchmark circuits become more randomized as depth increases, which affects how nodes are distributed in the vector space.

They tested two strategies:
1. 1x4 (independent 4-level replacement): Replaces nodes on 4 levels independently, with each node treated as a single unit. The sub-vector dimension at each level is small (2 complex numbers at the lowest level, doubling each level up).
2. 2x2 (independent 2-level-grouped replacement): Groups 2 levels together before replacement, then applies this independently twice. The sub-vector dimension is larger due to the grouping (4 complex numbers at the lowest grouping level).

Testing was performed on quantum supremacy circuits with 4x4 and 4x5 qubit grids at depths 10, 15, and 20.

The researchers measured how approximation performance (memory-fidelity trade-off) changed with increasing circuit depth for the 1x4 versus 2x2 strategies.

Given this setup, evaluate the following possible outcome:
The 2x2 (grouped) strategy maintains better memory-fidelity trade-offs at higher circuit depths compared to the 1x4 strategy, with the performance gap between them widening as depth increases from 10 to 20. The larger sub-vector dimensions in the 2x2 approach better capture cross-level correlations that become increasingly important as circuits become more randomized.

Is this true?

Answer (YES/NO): NO